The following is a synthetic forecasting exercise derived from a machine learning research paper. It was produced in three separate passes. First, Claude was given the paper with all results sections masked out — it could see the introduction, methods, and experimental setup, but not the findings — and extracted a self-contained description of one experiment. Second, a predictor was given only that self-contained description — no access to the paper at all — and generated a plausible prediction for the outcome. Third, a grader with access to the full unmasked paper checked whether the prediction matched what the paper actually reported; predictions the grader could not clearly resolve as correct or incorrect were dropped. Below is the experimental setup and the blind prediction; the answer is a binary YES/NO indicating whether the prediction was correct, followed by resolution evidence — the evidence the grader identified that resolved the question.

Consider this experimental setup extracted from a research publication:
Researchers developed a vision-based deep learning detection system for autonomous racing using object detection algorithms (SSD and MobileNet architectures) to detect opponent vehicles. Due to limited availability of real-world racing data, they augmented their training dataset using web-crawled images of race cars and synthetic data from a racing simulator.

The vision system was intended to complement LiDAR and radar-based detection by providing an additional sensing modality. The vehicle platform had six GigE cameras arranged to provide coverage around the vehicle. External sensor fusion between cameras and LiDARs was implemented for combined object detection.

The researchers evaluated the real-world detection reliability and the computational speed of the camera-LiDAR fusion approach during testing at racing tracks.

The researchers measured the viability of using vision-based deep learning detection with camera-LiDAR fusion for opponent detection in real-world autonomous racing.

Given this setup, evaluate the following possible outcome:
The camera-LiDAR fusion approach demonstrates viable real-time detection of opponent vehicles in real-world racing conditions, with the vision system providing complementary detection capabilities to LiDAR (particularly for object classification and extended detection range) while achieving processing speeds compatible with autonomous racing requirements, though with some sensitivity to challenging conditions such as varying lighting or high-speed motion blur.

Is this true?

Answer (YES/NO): NO